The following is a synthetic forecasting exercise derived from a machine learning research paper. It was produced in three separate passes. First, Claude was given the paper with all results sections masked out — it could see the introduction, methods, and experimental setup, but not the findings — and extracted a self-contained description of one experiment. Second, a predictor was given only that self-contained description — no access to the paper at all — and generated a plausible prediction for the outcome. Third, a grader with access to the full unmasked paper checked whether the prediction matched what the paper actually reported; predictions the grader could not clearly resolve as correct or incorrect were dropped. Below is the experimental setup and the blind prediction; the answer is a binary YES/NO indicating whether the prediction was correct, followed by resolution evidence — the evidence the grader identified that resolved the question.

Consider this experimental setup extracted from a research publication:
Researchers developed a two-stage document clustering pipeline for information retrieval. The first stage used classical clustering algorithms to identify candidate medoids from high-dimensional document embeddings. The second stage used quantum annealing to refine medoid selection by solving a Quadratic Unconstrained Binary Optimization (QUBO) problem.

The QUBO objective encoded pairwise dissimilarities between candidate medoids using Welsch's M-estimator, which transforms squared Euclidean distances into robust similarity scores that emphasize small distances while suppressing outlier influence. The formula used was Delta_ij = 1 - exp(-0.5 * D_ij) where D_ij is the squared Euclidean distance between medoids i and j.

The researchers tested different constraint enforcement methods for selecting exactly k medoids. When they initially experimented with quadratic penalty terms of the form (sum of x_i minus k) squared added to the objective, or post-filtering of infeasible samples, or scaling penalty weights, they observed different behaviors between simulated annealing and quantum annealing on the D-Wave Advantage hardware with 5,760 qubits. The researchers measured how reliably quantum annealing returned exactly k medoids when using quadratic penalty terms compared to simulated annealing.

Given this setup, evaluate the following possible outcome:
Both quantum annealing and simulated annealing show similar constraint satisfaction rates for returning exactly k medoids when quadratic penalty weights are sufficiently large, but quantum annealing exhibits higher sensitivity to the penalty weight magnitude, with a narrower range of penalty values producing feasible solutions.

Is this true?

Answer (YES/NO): NO